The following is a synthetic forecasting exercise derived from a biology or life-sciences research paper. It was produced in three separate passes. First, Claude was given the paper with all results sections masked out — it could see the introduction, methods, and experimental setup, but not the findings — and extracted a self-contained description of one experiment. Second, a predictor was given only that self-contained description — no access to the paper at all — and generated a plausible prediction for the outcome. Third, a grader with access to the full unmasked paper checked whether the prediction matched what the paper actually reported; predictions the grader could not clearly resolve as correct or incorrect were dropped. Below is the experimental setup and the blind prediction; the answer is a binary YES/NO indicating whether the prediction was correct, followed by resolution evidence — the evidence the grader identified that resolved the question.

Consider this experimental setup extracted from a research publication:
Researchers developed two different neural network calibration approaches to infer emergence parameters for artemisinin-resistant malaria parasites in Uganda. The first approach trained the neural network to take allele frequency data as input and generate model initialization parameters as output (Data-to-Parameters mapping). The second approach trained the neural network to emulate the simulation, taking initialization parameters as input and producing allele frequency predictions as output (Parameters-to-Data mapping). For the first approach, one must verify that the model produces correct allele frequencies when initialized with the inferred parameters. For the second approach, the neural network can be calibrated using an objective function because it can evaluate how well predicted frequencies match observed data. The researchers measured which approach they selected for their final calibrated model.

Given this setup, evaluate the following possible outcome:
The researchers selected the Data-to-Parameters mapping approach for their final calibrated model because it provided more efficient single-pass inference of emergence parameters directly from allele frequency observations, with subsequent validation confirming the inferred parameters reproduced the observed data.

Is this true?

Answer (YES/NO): NO